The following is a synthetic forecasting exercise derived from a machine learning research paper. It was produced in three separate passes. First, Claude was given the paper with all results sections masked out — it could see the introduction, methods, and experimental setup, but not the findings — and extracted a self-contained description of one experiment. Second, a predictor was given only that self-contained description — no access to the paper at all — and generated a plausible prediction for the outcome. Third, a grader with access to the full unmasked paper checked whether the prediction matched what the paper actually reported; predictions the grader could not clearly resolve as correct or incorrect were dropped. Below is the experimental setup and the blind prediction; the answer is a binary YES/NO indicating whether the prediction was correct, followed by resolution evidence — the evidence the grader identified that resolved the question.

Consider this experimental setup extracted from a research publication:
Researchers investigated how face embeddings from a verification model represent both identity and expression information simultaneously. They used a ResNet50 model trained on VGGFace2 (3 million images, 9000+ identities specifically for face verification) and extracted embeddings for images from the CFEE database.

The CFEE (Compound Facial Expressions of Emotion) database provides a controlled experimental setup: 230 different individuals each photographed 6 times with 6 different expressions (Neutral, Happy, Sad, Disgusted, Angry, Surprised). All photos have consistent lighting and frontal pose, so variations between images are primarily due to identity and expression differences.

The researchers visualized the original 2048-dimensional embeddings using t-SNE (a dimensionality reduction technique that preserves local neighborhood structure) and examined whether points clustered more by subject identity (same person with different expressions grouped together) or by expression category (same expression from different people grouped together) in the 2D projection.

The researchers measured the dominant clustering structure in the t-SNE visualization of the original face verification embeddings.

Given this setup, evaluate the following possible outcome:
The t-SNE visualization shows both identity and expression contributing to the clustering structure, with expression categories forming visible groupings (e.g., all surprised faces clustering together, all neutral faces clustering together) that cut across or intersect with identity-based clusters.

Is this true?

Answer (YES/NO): NO